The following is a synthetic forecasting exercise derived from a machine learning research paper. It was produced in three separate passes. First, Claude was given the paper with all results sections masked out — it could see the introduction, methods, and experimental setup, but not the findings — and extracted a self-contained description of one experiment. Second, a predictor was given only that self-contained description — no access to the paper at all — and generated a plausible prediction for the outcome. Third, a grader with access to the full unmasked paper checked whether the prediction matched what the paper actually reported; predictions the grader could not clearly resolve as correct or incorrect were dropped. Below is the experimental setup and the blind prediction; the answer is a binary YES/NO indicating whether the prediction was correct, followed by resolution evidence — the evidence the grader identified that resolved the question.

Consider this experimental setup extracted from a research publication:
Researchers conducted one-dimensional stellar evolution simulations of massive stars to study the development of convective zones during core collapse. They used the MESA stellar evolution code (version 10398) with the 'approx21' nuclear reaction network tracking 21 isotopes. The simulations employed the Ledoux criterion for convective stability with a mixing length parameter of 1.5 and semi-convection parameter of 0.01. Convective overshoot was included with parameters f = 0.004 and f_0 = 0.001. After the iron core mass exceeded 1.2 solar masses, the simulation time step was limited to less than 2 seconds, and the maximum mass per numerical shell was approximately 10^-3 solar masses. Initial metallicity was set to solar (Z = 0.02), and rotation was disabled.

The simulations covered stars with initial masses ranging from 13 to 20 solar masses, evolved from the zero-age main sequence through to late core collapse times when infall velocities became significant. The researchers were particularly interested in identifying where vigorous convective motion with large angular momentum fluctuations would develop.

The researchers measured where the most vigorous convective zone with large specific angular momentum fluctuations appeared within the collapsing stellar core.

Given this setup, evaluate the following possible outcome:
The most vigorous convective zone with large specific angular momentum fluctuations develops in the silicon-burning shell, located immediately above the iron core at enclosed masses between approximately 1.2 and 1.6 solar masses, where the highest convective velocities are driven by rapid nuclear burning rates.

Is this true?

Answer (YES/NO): YES